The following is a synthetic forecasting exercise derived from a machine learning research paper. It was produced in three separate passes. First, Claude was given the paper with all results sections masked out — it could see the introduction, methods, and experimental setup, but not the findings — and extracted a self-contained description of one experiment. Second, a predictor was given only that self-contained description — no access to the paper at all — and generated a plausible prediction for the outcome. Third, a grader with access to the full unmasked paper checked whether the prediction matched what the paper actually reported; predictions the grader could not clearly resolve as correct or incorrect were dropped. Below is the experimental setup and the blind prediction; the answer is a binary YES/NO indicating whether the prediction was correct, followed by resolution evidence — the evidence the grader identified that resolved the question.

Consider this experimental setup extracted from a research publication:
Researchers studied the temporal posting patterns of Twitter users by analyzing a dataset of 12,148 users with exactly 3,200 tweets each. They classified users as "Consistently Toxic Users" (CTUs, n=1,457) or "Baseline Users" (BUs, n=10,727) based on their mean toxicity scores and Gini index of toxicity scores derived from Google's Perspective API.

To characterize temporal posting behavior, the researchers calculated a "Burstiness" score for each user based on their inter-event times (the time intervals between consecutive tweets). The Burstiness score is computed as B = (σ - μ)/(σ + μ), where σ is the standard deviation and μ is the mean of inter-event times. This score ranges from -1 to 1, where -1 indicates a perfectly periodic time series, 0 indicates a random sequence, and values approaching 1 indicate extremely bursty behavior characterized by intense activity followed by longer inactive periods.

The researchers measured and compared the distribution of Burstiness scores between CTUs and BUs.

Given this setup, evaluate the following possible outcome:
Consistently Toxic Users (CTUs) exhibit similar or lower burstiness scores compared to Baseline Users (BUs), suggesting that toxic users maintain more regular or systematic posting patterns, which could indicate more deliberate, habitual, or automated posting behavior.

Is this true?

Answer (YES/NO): NO